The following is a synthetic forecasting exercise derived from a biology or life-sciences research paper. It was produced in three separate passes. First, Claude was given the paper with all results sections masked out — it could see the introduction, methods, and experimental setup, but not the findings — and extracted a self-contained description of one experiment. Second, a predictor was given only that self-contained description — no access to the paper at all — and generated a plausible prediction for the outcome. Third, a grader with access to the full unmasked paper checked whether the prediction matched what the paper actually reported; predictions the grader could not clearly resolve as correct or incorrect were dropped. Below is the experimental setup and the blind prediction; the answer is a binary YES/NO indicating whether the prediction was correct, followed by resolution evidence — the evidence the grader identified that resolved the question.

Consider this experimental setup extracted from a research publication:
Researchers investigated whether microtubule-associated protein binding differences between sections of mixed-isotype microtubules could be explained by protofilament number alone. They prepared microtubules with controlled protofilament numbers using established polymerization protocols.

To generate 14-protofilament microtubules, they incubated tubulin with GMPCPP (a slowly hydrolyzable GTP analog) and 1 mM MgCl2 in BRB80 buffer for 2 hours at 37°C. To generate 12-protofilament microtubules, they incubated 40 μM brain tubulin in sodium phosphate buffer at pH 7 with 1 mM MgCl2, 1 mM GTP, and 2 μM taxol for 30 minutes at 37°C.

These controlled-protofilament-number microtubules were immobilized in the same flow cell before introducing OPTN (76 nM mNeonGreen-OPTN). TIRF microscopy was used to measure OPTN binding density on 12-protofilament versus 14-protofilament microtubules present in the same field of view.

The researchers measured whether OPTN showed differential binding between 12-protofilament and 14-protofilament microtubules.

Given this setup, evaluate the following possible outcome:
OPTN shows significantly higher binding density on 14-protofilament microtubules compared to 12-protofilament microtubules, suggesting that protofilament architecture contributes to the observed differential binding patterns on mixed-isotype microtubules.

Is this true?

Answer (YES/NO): YES